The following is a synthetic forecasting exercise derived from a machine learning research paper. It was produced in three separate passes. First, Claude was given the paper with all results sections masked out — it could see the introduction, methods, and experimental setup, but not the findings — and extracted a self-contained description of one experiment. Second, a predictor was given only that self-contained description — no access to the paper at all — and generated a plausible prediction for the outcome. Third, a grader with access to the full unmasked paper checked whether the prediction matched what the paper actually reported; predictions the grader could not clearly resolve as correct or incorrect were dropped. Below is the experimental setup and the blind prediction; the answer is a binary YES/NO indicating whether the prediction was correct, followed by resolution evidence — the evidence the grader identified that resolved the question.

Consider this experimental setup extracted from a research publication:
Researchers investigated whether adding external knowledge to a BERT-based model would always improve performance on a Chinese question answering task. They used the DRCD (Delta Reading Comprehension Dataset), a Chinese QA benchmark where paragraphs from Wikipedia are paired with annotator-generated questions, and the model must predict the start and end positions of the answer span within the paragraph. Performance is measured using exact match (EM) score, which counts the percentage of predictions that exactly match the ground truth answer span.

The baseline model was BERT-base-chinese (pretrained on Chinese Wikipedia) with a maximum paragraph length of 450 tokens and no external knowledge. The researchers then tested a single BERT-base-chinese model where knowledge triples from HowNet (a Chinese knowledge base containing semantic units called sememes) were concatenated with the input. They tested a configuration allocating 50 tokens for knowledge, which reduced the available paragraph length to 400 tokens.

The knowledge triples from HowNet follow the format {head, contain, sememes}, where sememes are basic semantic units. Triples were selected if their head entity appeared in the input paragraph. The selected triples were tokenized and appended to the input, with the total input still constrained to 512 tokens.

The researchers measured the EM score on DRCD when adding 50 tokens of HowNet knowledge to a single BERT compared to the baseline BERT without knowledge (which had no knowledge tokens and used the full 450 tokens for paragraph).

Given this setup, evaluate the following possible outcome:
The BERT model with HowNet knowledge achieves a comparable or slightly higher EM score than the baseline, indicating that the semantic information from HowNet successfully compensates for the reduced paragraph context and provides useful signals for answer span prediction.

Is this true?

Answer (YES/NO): NO